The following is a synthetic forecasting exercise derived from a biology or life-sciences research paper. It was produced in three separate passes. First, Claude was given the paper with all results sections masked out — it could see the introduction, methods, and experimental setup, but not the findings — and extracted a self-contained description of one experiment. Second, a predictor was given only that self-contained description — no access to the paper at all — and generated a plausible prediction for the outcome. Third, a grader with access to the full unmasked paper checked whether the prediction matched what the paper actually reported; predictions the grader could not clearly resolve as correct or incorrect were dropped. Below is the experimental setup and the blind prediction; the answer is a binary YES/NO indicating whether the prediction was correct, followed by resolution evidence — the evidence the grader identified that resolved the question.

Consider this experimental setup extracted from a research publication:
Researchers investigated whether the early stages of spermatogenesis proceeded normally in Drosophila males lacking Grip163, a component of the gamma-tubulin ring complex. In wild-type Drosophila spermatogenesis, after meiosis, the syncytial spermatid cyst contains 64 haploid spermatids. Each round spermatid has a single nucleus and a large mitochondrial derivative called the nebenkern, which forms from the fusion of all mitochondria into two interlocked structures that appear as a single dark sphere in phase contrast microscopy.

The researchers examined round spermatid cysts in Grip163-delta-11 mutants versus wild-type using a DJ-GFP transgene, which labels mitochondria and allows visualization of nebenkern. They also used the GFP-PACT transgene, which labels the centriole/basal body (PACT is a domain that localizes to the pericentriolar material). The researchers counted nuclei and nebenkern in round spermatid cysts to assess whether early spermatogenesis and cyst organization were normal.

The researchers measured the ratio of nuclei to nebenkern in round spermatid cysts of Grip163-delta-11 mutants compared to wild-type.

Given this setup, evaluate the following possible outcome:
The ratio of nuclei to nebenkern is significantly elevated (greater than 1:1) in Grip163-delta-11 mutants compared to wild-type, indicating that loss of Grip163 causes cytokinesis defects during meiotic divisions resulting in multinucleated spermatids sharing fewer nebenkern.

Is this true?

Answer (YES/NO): YES